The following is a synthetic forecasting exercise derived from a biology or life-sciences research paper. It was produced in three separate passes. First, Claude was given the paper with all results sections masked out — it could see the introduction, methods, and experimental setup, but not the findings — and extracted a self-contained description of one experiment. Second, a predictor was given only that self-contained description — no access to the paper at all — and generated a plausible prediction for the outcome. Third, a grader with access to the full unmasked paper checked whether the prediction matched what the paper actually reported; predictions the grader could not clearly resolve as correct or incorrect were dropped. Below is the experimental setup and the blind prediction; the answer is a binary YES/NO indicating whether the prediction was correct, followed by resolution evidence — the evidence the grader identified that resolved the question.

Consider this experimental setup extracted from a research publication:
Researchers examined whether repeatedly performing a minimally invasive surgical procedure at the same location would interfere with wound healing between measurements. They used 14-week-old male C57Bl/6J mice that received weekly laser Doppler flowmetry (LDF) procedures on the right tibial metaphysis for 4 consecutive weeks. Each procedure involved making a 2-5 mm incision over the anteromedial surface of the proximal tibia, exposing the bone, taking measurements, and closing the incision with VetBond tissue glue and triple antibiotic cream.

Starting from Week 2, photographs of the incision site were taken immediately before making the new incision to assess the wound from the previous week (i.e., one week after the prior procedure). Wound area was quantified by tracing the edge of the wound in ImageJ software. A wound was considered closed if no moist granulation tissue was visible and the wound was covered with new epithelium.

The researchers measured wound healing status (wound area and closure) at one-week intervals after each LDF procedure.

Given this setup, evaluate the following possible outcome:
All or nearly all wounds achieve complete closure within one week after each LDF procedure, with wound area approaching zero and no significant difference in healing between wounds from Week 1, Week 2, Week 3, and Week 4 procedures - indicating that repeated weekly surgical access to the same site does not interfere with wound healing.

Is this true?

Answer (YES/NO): YES